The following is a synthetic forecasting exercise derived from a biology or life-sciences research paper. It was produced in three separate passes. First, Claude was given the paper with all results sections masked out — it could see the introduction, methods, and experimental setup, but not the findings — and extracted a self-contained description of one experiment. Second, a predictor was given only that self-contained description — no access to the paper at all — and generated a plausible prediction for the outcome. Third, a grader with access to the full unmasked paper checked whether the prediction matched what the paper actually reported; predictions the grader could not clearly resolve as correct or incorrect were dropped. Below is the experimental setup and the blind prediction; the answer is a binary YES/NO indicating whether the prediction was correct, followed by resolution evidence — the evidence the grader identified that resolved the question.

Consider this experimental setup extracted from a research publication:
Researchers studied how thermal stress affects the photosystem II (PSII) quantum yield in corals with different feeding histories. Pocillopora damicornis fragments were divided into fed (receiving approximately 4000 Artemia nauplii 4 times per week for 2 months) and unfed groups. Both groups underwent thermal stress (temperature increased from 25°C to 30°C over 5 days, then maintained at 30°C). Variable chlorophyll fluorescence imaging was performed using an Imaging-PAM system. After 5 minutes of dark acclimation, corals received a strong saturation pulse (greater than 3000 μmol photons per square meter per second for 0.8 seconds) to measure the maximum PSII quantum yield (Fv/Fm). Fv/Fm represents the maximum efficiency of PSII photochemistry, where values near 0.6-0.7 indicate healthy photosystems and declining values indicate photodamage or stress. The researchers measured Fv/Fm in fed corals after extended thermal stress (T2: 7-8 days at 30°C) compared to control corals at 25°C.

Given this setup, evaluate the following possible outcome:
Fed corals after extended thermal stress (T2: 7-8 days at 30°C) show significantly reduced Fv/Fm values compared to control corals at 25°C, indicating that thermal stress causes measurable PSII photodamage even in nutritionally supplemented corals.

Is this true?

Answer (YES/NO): NO